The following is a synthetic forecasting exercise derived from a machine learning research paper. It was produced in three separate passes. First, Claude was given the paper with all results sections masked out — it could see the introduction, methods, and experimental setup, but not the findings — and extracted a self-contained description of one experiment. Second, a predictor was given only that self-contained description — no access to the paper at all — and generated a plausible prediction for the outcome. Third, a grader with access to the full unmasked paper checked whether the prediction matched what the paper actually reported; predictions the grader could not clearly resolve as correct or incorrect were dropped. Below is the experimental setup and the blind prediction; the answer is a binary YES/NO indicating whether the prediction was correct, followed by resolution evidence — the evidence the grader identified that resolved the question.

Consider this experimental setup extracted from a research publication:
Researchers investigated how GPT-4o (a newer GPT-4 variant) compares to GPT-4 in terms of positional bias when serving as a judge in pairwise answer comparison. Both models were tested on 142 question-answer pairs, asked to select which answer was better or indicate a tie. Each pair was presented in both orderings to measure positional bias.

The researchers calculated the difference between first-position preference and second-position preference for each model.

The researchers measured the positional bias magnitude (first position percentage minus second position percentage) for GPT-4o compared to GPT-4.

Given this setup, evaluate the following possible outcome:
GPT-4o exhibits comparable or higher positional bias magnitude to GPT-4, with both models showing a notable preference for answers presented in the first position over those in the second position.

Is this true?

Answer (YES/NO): YES